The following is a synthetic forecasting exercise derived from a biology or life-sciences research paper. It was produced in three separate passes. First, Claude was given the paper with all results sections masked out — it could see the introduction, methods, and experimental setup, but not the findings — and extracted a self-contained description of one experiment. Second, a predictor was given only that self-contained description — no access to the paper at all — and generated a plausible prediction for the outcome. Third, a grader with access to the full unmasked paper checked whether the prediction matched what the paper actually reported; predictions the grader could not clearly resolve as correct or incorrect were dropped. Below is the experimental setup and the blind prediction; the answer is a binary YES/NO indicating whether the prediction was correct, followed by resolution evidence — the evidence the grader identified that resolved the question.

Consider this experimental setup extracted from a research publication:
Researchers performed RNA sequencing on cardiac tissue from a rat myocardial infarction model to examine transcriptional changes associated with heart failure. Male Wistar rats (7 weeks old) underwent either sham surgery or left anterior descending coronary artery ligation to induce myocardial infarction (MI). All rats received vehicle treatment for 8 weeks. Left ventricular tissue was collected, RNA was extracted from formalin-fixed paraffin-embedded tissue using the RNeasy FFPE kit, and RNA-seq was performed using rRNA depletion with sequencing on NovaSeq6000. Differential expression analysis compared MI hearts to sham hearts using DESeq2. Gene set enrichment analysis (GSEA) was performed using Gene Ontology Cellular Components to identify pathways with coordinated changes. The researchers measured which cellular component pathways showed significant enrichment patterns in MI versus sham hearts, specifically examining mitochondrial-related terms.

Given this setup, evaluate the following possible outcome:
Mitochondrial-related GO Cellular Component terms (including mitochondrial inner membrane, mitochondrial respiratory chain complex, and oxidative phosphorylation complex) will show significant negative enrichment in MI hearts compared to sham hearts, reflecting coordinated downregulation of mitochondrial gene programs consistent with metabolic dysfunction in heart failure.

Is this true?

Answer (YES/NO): YES